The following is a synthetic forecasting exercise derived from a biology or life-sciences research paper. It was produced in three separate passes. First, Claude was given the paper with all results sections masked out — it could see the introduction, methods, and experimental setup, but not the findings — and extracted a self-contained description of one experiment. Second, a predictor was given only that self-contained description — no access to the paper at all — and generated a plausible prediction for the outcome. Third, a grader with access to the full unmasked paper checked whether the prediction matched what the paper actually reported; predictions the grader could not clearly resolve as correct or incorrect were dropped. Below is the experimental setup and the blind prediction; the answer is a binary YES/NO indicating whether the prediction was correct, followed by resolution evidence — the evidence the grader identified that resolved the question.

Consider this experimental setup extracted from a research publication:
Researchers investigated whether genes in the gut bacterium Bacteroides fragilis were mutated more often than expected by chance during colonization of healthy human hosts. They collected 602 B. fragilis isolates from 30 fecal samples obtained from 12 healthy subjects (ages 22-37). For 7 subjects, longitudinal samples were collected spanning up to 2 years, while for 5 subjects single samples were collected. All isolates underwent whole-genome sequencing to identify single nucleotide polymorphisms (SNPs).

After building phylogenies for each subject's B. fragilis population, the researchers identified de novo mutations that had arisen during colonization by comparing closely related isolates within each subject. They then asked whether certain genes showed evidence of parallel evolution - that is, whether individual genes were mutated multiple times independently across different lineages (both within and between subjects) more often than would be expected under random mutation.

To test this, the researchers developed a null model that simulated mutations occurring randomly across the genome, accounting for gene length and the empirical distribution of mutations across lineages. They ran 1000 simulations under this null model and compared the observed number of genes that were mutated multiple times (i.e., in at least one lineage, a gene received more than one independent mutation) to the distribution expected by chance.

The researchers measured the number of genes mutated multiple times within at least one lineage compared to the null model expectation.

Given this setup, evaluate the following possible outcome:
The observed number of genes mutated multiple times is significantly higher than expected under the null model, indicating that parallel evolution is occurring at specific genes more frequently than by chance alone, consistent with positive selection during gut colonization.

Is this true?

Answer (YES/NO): YES